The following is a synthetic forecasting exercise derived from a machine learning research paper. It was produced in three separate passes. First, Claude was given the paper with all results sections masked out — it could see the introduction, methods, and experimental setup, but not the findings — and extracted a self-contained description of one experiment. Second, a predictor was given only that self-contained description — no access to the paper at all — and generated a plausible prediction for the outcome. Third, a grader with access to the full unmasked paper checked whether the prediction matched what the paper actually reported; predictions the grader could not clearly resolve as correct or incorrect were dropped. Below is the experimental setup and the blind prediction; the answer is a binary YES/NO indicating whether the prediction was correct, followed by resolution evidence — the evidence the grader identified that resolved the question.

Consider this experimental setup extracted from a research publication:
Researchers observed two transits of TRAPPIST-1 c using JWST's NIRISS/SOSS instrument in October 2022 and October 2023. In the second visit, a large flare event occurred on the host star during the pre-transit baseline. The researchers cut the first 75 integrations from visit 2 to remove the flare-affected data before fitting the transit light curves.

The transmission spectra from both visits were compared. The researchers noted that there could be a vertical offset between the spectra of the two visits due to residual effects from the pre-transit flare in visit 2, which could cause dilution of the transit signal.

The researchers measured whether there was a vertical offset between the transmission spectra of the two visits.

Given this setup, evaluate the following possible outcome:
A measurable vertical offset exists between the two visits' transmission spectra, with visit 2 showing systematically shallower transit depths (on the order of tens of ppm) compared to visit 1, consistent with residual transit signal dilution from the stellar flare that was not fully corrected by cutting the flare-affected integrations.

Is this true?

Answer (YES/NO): NO